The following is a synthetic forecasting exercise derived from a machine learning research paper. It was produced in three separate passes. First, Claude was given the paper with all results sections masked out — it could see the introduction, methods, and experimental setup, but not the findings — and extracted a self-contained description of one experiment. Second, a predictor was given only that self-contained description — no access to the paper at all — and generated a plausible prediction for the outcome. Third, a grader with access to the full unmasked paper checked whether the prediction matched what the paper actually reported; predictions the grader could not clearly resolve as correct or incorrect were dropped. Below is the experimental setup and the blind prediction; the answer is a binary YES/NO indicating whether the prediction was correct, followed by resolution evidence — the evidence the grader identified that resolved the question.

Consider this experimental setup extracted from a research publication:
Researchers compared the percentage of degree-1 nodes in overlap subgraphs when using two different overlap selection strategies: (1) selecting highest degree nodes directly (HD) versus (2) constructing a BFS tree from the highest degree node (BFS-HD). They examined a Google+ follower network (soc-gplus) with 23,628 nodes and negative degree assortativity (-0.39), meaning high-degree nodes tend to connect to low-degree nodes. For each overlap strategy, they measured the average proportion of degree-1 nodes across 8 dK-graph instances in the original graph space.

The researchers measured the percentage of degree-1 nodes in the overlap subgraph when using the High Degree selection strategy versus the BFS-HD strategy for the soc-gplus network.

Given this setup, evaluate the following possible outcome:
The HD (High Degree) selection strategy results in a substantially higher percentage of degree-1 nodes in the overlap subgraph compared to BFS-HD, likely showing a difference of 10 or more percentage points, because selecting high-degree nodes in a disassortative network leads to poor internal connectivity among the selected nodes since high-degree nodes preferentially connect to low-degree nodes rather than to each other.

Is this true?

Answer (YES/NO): YES